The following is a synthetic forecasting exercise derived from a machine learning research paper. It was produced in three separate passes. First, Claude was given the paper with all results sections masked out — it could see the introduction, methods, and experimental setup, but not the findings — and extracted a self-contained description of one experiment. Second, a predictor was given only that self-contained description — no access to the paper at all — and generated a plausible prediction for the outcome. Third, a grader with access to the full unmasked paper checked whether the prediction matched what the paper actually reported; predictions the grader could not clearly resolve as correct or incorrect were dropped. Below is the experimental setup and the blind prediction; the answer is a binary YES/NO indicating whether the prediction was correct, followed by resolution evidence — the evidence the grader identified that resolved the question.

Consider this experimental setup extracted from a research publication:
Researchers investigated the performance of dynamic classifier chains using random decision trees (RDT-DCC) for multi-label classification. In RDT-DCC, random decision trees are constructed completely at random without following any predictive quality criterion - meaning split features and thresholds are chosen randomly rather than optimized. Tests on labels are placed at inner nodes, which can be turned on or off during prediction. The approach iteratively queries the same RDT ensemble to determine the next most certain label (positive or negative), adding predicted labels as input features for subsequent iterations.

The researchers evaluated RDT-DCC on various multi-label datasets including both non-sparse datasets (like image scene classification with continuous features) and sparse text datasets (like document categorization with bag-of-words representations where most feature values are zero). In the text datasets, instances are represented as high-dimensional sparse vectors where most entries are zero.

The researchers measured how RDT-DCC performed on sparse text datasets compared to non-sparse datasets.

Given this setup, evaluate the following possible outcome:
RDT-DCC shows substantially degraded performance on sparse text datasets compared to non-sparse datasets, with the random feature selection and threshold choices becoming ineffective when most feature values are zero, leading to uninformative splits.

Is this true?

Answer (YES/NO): YES